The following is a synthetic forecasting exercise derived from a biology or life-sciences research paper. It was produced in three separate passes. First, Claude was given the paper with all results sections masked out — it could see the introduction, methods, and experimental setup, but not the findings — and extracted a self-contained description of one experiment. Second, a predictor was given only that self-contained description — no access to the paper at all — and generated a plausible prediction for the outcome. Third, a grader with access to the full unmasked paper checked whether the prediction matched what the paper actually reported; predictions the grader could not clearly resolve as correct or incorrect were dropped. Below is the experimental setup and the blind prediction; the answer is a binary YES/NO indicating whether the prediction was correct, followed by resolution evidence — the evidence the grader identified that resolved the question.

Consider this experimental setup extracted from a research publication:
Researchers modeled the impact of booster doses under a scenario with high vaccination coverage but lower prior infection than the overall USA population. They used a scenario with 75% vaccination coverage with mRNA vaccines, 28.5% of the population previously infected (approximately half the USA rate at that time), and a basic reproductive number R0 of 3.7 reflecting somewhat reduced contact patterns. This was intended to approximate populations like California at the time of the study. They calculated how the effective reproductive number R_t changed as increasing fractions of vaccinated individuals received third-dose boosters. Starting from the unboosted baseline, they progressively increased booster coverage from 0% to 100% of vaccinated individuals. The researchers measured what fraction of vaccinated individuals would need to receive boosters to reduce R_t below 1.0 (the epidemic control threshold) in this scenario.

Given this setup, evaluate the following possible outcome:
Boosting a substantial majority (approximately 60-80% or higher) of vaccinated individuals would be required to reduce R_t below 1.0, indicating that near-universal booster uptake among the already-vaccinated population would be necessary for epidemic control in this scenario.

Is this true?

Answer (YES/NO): YES